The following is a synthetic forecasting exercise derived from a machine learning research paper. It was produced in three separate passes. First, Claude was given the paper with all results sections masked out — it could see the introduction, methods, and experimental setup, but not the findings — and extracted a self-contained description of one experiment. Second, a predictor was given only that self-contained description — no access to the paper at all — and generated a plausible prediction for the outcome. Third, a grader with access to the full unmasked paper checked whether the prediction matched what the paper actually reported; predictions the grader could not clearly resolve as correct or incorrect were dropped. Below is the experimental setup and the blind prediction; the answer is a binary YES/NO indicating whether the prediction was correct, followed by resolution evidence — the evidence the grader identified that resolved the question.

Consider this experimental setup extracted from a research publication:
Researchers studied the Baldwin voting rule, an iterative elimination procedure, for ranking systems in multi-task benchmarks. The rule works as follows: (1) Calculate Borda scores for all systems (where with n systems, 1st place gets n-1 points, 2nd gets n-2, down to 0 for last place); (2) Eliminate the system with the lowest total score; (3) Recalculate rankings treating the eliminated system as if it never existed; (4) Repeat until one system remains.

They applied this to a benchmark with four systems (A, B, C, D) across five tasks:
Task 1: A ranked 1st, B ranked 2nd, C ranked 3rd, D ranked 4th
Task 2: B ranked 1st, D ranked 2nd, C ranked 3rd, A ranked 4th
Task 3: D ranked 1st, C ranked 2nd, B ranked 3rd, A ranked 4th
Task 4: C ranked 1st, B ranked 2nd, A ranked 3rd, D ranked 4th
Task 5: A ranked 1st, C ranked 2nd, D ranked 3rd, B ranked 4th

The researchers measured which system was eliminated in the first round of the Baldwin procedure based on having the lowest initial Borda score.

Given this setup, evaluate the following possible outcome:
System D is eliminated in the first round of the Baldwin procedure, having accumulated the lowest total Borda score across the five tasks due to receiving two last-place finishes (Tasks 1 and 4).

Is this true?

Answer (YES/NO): NO